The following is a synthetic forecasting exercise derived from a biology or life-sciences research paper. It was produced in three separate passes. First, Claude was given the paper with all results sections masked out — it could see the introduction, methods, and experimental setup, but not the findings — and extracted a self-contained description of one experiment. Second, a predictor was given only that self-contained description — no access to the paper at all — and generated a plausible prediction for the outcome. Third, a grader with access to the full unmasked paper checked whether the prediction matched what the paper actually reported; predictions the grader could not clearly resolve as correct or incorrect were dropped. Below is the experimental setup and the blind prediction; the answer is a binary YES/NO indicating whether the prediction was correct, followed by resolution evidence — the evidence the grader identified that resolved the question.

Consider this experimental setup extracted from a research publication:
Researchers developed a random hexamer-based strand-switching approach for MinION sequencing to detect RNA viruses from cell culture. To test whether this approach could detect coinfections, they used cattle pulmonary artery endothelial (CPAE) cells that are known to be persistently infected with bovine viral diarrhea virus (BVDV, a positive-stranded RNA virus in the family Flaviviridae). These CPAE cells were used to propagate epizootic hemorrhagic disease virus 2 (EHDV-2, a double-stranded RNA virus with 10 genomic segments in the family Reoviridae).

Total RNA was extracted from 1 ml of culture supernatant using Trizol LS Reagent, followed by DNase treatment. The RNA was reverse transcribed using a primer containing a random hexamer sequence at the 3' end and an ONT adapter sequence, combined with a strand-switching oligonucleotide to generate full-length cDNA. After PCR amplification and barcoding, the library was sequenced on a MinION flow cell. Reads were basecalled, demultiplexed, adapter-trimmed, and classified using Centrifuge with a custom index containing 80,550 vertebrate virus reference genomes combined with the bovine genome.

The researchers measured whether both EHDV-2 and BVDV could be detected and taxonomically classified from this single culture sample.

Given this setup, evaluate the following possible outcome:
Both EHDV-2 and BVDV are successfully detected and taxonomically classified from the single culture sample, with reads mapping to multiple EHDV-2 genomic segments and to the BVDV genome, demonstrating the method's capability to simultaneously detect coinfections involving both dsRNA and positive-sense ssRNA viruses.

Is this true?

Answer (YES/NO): YES